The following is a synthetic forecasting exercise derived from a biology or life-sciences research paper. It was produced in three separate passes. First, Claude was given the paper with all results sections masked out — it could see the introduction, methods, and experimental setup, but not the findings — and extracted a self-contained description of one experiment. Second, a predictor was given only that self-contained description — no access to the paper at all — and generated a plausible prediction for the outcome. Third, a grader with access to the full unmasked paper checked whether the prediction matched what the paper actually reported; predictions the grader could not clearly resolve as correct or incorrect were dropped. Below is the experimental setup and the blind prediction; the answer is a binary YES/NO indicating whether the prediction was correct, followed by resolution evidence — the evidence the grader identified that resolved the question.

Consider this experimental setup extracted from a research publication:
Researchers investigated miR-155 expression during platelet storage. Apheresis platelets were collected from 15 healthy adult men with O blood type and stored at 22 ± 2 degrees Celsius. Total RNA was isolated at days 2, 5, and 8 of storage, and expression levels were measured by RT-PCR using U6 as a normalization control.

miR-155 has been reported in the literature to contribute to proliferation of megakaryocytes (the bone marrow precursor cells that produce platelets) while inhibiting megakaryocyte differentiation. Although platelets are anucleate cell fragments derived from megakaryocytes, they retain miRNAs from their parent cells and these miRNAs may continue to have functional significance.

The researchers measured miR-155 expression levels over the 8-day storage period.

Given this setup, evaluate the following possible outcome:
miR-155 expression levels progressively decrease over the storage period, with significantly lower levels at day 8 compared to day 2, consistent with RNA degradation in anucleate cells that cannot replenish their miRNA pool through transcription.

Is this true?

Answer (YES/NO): YES